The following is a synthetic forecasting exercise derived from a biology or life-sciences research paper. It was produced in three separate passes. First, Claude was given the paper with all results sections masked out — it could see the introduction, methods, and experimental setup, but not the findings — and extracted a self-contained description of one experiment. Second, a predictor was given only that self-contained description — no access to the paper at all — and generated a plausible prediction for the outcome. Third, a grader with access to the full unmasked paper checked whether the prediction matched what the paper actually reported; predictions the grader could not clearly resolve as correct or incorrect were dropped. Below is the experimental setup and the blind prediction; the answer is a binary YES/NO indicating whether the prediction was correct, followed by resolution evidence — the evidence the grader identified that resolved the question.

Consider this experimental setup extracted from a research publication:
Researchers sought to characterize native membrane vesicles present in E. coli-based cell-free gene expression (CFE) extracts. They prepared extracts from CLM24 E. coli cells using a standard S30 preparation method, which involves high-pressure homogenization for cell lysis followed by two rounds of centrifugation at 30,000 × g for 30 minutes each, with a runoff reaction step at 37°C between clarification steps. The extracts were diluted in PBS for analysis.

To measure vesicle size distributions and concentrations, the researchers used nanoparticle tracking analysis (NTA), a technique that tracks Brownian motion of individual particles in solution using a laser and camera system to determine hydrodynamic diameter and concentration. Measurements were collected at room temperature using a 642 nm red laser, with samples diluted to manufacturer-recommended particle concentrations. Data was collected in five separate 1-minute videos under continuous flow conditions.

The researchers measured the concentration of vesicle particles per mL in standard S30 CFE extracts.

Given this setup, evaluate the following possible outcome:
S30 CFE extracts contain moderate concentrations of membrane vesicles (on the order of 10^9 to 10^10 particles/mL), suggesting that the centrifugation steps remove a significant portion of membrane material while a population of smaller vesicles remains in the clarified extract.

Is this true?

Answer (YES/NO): NO